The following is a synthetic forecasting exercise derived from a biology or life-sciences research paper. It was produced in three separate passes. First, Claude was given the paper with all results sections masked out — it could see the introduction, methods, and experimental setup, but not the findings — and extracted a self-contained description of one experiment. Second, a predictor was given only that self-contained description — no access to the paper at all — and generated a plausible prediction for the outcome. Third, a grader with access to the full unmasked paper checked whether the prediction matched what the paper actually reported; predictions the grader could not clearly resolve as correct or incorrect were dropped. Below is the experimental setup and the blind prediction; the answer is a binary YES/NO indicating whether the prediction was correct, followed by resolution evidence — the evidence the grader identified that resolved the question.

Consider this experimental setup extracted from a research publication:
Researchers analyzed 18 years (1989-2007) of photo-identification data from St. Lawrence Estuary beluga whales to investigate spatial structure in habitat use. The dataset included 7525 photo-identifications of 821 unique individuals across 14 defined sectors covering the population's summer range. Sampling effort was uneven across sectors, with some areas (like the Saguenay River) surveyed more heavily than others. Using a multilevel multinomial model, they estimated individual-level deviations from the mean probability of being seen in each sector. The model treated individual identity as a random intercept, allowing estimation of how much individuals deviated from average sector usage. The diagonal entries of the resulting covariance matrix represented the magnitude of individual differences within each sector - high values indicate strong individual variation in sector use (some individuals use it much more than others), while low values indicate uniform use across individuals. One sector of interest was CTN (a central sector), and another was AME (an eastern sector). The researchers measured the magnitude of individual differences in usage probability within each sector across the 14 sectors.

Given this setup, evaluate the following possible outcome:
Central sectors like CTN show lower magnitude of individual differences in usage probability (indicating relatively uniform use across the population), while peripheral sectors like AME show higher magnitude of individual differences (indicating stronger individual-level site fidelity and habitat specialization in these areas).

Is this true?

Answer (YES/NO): YES